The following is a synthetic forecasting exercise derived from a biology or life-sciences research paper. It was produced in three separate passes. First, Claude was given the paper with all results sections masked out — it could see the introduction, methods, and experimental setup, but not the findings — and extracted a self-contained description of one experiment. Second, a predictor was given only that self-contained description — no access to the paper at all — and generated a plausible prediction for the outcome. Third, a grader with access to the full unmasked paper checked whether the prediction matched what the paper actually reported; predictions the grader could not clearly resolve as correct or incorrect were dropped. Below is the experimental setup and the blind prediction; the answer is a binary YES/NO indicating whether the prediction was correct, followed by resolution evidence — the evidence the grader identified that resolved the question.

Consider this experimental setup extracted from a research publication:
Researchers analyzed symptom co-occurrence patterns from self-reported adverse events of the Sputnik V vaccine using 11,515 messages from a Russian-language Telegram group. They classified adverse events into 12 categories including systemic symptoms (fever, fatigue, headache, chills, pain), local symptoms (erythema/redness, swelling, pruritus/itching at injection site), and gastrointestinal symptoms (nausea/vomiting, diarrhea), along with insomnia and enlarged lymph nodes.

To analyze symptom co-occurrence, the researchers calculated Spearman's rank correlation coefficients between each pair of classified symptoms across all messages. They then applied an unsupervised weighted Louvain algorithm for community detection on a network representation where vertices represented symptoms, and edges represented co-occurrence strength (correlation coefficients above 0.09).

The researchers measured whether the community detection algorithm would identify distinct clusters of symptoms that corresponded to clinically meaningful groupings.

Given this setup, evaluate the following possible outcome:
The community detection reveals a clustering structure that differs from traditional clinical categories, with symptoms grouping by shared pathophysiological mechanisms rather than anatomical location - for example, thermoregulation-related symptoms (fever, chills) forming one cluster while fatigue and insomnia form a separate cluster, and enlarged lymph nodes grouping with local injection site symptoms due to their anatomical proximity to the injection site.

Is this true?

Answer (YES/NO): NO